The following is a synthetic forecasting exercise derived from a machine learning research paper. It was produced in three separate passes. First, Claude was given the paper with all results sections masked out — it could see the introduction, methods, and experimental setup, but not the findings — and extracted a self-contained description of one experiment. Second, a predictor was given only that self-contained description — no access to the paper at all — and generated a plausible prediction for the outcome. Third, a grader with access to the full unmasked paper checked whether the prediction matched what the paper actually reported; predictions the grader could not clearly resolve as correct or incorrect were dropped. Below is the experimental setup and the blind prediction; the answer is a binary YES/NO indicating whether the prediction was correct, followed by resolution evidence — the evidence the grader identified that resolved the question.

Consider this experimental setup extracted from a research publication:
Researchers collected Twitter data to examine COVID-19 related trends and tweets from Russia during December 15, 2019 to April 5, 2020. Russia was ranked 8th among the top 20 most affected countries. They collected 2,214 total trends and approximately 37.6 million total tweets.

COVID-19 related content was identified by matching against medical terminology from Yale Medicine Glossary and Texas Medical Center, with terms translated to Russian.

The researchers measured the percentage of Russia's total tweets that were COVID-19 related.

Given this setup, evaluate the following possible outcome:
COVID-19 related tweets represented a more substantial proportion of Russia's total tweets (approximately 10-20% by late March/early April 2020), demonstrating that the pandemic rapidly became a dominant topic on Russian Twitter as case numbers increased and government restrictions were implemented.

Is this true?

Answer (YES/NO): NO